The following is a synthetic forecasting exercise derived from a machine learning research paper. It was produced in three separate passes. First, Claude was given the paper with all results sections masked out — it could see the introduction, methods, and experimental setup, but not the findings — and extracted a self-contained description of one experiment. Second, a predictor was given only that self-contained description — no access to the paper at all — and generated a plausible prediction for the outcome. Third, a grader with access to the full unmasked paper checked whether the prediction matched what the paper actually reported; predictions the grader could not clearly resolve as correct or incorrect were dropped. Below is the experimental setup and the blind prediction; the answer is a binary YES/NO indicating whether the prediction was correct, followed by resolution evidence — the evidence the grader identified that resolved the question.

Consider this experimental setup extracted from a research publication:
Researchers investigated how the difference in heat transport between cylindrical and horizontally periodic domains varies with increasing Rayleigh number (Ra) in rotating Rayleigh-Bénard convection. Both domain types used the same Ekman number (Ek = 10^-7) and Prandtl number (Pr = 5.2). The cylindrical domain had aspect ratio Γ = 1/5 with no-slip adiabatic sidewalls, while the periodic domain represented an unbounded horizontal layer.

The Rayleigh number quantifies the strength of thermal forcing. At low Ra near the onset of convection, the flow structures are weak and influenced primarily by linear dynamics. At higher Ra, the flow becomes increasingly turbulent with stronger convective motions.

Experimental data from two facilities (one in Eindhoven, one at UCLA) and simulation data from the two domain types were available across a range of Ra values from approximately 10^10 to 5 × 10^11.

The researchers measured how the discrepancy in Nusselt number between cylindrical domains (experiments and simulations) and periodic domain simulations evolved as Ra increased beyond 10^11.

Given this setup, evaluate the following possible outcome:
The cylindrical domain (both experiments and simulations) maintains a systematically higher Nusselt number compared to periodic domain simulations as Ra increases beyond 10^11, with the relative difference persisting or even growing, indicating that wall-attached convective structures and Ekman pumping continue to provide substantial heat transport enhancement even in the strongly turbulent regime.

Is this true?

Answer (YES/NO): YES